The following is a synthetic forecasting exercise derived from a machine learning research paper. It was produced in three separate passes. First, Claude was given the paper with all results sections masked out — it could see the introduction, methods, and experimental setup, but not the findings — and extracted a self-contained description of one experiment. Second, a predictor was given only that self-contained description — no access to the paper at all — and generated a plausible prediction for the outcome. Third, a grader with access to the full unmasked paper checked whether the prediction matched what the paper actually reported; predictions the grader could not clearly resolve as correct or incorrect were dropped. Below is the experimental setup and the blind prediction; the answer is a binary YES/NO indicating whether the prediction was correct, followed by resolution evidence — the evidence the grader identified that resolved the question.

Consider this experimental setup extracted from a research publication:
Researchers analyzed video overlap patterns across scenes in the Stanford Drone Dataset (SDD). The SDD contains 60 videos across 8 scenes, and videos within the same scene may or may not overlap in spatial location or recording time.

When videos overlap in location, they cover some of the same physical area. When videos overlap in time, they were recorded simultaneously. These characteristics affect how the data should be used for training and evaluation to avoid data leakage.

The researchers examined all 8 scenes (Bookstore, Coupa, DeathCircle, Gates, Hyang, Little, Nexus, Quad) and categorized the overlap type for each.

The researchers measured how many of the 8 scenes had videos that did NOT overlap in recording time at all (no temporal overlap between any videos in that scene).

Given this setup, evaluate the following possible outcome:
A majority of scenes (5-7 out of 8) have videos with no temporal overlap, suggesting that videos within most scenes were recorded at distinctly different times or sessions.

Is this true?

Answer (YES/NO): NO